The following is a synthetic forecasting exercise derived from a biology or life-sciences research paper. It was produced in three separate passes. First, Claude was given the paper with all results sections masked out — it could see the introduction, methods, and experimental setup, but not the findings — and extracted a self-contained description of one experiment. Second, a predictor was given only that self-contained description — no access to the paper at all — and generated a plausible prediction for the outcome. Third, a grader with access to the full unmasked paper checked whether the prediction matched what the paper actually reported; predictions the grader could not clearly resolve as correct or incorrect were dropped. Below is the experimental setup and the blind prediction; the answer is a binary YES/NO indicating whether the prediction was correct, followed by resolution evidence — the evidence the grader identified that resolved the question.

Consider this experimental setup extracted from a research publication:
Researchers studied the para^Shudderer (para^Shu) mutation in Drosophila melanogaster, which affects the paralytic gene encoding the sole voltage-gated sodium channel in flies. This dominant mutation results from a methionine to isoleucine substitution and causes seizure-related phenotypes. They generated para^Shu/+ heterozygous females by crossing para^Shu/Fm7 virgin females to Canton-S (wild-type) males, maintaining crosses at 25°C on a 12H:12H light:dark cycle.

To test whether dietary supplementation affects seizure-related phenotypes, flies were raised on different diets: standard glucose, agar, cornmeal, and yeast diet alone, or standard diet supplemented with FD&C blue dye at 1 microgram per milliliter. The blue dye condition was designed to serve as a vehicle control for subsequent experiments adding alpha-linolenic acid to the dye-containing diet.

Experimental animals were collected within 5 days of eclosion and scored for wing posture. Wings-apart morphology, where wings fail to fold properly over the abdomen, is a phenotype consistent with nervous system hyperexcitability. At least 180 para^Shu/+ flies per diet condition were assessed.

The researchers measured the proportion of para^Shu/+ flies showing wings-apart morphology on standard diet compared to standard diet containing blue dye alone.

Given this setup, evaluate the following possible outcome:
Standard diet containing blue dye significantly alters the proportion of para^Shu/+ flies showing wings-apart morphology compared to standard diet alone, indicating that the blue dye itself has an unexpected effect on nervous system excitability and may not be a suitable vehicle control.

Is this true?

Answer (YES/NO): NO